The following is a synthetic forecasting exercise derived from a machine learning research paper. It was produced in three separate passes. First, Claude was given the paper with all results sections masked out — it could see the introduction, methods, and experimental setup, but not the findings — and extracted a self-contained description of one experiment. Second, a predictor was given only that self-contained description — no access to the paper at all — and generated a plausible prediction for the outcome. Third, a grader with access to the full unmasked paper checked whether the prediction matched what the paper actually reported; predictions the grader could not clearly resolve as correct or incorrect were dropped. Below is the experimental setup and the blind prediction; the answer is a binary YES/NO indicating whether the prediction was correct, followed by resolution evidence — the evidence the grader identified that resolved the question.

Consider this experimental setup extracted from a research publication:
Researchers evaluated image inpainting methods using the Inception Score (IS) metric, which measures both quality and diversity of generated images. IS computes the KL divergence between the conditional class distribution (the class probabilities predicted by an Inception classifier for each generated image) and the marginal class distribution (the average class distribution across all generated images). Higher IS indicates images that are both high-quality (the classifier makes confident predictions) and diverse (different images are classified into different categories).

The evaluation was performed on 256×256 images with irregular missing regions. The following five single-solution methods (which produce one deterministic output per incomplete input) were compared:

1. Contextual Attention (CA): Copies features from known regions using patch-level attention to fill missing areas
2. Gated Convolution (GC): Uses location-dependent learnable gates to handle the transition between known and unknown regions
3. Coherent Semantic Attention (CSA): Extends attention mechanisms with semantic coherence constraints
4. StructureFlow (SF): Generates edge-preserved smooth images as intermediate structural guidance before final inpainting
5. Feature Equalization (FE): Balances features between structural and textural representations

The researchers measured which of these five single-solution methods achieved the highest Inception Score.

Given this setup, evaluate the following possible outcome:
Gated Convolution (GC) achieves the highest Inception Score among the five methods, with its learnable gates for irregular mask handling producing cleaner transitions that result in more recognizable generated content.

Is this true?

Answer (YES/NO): NO